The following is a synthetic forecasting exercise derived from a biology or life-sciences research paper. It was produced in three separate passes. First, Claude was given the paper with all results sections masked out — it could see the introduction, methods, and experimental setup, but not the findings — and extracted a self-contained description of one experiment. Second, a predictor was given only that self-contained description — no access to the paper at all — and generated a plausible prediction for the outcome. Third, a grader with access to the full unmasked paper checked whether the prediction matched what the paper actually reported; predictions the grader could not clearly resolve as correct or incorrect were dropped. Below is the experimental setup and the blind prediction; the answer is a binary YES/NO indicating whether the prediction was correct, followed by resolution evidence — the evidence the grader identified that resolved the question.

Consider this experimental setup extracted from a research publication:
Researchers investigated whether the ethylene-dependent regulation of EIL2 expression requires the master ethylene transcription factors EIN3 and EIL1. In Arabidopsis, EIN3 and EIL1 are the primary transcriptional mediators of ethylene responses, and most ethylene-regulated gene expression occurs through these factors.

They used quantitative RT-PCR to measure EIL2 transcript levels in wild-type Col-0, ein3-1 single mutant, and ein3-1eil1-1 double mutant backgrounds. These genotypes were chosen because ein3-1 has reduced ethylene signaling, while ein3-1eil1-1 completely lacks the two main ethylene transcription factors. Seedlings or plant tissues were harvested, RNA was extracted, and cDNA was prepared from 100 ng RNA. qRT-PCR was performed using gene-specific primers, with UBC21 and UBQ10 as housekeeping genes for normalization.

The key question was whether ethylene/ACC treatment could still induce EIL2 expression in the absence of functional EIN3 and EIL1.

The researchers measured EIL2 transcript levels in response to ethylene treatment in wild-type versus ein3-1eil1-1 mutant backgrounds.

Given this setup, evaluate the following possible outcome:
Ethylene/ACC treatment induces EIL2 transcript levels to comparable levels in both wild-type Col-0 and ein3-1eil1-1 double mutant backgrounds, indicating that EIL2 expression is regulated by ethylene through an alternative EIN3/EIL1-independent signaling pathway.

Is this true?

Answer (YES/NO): NO